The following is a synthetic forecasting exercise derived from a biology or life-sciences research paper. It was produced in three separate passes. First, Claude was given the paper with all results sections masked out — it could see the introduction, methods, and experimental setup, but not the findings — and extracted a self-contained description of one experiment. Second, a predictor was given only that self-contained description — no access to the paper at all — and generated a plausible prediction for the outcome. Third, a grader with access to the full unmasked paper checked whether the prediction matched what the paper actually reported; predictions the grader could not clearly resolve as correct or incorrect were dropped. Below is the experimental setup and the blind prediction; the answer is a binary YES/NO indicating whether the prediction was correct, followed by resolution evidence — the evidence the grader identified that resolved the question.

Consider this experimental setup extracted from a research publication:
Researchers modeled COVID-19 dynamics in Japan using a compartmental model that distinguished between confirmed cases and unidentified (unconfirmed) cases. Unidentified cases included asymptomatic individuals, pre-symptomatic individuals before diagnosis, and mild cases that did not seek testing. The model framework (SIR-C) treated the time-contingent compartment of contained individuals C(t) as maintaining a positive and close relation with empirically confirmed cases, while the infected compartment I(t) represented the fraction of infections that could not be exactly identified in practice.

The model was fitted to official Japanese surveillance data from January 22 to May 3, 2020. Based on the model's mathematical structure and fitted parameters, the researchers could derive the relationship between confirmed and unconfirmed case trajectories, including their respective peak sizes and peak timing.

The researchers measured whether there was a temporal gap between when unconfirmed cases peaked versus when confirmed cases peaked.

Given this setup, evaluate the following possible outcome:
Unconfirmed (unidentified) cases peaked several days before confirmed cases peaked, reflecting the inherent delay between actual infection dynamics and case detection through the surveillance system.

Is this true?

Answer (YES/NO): NO